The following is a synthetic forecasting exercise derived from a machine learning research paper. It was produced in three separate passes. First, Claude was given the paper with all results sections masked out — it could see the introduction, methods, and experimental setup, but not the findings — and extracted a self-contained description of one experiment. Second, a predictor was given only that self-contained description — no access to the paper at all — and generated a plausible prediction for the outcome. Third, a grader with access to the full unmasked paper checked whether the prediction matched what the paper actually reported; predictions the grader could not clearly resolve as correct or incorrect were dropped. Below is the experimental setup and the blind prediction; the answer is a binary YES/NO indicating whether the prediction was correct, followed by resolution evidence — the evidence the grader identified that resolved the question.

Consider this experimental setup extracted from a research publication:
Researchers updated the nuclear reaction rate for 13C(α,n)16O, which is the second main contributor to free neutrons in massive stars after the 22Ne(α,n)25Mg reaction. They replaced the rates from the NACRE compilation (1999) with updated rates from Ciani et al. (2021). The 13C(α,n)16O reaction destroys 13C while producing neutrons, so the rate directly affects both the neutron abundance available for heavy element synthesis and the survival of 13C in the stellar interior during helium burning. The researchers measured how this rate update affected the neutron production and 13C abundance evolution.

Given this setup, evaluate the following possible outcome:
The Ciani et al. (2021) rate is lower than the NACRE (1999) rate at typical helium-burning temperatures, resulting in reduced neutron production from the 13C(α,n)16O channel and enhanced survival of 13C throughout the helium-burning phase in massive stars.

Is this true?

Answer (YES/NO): YES